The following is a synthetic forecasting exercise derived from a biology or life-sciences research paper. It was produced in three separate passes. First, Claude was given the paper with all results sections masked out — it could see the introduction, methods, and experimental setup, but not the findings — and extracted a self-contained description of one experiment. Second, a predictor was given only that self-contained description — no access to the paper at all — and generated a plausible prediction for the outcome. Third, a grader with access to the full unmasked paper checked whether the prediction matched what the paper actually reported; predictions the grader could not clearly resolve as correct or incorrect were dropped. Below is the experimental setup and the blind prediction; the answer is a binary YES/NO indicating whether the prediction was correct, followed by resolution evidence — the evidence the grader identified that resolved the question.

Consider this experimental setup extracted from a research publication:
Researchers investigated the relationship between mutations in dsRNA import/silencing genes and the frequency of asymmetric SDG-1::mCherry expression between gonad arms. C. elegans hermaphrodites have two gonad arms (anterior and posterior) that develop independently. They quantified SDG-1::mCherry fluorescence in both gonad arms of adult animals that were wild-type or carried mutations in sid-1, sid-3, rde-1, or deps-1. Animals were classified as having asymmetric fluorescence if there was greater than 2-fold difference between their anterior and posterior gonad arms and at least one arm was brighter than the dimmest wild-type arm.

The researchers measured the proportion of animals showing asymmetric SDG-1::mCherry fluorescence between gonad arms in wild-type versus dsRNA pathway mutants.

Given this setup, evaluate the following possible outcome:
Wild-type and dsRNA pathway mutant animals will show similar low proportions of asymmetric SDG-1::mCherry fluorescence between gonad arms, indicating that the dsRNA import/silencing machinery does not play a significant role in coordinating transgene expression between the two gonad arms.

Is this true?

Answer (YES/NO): NO